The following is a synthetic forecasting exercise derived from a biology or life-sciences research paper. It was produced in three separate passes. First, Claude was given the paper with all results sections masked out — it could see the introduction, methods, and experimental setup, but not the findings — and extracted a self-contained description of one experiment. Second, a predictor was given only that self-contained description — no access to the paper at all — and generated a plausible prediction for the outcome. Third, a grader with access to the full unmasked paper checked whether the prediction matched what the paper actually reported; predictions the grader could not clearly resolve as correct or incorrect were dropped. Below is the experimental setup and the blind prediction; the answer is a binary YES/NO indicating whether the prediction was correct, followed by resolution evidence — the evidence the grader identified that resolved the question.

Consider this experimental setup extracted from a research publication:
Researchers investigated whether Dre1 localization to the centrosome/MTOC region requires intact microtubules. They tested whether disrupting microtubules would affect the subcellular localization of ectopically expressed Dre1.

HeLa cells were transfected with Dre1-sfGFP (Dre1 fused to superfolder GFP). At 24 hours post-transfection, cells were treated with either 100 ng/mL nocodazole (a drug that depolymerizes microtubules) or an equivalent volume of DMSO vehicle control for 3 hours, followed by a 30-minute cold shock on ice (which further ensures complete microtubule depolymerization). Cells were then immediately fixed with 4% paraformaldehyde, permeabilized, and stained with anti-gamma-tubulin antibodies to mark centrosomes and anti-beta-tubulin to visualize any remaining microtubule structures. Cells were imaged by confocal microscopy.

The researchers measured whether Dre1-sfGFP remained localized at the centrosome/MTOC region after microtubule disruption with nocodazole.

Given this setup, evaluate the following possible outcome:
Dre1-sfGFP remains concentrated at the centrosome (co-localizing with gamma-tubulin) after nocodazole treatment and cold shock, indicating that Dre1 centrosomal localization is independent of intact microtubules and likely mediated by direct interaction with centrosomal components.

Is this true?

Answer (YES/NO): YES